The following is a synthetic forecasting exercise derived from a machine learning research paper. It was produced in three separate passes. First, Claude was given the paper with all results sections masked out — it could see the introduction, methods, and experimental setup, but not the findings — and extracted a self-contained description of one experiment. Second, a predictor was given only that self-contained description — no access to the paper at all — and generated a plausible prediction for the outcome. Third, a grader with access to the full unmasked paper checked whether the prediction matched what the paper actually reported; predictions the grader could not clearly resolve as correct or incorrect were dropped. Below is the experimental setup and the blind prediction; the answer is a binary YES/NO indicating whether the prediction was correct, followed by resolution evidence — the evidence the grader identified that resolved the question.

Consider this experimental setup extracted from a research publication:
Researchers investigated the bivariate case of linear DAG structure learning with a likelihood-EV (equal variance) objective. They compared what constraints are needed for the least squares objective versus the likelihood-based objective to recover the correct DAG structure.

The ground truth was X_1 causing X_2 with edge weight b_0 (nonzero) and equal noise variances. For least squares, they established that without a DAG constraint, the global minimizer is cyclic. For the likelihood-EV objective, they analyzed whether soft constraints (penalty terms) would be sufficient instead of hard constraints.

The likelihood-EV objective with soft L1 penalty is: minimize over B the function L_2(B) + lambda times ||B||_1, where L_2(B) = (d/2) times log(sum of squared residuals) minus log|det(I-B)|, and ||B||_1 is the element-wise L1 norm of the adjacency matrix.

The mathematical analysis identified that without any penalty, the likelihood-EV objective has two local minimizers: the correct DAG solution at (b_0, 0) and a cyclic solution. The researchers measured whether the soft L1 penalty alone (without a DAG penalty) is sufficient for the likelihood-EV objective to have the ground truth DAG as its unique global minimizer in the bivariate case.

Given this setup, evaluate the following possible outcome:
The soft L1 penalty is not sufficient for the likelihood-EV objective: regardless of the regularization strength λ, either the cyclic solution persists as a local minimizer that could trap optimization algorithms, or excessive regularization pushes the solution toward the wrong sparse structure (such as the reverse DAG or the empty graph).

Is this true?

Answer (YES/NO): NO